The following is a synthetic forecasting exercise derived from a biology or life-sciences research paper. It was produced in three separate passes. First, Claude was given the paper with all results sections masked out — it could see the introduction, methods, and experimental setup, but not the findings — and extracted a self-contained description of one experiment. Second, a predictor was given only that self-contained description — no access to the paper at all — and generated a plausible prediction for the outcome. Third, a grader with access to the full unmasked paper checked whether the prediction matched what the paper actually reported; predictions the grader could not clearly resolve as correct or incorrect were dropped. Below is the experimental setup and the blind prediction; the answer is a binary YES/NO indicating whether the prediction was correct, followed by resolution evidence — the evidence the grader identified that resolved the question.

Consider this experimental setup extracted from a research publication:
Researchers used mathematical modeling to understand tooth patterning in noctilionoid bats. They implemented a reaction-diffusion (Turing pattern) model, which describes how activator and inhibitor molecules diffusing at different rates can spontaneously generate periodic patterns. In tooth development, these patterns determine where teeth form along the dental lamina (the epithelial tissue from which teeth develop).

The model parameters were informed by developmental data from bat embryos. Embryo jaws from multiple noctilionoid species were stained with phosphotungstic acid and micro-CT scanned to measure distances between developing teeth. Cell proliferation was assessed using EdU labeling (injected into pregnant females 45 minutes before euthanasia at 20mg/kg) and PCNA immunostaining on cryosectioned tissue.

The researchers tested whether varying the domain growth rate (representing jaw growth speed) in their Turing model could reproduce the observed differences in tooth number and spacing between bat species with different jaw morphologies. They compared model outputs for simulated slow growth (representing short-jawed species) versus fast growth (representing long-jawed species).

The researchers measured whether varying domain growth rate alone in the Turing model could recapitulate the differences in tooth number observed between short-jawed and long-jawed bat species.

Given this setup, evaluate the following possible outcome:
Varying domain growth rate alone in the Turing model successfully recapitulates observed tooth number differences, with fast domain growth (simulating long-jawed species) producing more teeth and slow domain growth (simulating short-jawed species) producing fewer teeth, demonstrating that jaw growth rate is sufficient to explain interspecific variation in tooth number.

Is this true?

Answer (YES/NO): NO